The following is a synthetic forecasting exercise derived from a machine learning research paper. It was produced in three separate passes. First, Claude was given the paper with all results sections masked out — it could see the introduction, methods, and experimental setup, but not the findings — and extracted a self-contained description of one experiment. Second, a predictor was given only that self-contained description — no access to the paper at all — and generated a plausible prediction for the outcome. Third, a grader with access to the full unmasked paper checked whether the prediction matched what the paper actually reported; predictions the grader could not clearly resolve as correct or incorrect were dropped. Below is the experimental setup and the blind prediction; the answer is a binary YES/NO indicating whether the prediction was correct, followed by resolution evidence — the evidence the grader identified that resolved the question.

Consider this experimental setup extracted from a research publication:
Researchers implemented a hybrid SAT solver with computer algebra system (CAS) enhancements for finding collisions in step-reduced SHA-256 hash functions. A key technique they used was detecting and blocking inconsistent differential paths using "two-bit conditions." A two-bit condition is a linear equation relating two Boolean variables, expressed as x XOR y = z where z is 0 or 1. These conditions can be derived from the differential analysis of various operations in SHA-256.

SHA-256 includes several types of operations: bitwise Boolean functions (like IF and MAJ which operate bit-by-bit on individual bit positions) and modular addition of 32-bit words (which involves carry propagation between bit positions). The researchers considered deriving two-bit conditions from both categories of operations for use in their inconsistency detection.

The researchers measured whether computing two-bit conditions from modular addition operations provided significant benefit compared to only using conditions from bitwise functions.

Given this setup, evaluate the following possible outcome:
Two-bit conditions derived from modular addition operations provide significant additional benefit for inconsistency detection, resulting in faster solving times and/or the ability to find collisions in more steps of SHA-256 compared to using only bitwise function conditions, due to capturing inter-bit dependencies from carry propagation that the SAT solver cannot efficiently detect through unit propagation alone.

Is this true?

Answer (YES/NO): NO